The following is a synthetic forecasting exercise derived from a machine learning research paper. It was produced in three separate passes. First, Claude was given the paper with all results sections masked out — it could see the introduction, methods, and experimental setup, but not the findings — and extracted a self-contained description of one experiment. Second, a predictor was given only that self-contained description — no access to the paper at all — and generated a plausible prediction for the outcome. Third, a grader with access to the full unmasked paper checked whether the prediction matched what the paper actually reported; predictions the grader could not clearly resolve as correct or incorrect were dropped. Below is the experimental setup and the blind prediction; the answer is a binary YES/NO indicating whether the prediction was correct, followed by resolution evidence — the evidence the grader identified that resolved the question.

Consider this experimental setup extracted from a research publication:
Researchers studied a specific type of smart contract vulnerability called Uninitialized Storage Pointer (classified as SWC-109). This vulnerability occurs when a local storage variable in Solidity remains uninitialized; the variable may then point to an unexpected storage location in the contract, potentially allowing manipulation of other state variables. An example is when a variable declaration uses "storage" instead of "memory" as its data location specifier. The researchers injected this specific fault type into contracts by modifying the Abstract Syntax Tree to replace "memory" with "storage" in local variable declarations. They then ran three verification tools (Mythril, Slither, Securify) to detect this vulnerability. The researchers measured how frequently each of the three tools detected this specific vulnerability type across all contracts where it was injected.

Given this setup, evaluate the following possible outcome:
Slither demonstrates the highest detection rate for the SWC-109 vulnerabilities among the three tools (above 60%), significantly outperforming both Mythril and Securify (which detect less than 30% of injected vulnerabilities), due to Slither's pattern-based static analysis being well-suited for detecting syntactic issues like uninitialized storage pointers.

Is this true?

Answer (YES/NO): NO